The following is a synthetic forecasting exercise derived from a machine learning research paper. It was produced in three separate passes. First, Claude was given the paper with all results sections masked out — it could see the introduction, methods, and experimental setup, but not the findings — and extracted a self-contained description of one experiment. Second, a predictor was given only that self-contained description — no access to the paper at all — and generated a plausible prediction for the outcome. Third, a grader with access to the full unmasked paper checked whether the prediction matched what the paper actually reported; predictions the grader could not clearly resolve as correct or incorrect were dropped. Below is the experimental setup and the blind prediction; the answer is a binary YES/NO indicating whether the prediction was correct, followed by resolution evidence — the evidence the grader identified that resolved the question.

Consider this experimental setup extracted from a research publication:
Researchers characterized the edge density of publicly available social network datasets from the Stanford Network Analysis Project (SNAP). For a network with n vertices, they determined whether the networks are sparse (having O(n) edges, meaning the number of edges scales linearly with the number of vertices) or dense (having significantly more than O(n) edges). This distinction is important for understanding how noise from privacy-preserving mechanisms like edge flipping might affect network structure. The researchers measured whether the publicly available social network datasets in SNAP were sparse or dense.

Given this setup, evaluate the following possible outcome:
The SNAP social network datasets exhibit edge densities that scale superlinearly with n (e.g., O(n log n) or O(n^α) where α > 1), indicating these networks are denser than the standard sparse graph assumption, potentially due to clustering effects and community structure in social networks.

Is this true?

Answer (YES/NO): NO